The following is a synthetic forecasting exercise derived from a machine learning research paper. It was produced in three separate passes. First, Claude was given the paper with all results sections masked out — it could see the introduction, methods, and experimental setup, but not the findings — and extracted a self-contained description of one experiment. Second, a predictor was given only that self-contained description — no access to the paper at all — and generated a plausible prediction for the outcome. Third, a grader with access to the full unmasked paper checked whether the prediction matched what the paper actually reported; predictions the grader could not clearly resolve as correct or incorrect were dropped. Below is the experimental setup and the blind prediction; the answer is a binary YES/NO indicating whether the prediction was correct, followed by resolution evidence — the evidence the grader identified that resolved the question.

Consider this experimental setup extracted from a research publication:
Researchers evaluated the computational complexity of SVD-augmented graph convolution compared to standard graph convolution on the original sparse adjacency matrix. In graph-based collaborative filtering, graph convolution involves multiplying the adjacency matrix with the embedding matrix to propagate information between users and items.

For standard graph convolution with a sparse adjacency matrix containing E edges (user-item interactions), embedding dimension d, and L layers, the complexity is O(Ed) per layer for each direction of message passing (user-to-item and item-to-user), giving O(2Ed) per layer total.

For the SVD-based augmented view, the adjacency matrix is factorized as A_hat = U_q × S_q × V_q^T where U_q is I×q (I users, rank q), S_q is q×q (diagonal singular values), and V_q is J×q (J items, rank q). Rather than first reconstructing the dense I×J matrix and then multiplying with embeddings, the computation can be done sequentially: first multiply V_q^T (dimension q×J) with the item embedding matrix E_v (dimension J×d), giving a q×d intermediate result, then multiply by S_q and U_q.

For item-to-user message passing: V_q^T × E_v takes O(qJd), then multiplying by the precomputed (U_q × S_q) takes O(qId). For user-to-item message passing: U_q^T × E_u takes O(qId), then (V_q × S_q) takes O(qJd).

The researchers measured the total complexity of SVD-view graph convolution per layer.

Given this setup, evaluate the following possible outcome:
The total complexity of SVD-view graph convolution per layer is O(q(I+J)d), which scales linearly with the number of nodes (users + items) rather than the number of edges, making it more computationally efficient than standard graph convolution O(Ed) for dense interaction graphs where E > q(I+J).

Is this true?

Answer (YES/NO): NO